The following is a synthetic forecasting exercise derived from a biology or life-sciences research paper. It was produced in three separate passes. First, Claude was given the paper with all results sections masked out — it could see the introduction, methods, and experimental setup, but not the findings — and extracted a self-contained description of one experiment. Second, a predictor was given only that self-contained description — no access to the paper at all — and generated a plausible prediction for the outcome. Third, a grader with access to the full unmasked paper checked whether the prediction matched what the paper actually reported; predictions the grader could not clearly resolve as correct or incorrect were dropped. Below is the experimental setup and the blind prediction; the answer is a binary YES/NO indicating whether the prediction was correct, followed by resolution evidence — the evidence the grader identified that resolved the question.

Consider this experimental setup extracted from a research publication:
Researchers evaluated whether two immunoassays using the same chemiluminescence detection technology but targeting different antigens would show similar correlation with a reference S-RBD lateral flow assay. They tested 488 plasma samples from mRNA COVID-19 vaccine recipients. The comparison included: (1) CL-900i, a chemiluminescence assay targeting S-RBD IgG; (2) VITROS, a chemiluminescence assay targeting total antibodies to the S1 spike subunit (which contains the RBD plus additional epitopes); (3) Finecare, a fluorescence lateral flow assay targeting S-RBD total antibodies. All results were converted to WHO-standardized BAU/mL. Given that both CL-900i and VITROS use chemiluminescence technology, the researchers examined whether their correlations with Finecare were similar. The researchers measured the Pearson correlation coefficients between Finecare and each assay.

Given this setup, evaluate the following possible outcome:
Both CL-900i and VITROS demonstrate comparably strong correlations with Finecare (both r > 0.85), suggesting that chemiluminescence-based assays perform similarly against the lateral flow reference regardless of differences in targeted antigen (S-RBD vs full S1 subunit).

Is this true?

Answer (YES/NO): NO